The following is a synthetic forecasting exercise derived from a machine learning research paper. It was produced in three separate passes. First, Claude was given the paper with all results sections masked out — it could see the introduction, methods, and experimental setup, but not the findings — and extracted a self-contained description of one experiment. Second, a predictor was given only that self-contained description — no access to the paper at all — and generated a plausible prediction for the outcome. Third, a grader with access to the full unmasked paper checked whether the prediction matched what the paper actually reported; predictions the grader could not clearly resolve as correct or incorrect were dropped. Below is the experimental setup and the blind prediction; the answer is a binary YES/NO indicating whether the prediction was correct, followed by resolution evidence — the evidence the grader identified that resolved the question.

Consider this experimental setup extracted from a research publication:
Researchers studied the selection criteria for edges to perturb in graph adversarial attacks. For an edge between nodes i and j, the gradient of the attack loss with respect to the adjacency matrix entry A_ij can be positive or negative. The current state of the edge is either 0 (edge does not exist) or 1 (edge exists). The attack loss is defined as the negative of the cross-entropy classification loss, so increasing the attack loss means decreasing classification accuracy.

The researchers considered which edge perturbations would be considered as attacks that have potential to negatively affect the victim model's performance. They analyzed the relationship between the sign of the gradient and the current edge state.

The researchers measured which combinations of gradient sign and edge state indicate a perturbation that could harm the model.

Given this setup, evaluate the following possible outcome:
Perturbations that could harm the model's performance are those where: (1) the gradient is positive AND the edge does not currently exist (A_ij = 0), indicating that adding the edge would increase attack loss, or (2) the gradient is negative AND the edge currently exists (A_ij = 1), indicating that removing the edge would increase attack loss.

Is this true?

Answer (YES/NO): YES